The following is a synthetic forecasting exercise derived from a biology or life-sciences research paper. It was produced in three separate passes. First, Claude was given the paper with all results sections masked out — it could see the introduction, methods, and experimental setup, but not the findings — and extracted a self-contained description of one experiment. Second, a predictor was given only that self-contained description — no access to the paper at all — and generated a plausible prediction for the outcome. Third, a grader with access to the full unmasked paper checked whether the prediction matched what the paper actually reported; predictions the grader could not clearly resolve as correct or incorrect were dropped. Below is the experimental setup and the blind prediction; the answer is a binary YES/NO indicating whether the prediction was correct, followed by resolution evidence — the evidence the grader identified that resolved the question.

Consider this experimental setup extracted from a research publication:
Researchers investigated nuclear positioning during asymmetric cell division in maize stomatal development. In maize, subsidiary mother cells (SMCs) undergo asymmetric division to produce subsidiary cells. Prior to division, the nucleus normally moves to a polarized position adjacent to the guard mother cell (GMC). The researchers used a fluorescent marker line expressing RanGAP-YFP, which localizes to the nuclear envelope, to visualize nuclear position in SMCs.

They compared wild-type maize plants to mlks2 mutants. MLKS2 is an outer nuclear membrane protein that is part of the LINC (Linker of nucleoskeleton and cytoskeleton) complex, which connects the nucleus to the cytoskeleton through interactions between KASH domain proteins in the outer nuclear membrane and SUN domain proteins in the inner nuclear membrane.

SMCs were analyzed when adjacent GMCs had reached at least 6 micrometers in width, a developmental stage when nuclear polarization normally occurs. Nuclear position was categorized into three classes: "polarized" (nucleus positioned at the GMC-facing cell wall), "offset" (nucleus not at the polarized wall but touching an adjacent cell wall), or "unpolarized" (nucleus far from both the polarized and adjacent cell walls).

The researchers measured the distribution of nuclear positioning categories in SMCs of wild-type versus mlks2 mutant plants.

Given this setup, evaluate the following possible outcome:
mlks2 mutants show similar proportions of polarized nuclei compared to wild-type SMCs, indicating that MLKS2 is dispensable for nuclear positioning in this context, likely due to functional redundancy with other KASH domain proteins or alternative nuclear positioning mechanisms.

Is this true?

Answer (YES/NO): NO